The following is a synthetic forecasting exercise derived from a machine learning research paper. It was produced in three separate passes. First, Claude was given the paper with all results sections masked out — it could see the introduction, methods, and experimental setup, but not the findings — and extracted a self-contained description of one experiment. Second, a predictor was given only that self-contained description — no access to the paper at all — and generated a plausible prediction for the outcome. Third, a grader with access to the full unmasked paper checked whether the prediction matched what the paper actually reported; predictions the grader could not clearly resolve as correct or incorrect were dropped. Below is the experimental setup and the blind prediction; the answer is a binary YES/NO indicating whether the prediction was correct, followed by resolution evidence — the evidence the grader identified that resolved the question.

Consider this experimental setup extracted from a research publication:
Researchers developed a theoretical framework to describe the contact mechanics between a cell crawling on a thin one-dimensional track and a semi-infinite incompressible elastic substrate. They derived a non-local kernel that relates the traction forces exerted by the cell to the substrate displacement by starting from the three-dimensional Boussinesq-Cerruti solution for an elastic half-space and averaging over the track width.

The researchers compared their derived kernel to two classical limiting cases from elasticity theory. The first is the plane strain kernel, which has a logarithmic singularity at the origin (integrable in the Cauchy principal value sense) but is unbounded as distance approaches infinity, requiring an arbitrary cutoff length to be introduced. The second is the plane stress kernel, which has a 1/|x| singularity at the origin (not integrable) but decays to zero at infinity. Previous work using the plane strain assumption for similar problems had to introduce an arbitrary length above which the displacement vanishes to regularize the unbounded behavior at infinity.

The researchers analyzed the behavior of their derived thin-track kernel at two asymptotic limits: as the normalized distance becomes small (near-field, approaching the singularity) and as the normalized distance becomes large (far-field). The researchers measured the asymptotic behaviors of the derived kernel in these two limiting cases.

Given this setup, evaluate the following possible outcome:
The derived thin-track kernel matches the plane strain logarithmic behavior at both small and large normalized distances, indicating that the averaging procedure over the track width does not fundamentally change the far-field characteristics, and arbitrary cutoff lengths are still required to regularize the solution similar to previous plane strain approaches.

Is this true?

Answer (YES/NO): NO